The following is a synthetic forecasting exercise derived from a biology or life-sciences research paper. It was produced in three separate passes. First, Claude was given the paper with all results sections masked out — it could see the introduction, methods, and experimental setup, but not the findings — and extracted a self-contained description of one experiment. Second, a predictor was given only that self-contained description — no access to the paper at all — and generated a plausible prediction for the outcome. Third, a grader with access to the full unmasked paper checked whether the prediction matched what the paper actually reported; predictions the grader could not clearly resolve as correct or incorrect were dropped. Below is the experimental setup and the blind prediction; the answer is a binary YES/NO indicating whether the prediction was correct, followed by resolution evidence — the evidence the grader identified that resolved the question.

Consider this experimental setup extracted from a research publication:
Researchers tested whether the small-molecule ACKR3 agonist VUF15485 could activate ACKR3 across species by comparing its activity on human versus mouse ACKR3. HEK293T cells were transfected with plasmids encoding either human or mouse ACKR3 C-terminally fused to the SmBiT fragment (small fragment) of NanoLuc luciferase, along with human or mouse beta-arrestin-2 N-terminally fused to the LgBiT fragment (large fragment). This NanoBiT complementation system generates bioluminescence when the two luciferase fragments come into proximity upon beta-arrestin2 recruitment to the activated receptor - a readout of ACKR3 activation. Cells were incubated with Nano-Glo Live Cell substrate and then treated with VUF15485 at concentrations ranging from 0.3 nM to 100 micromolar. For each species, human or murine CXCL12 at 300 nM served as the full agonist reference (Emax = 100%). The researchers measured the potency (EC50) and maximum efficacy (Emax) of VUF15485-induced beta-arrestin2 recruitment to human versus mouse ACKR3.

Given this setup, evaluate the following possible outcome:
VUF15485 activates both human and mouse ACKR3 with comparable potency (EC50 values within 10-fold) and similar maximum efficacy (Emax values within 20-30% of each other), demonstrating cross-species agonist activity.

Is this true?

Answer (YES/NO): YES